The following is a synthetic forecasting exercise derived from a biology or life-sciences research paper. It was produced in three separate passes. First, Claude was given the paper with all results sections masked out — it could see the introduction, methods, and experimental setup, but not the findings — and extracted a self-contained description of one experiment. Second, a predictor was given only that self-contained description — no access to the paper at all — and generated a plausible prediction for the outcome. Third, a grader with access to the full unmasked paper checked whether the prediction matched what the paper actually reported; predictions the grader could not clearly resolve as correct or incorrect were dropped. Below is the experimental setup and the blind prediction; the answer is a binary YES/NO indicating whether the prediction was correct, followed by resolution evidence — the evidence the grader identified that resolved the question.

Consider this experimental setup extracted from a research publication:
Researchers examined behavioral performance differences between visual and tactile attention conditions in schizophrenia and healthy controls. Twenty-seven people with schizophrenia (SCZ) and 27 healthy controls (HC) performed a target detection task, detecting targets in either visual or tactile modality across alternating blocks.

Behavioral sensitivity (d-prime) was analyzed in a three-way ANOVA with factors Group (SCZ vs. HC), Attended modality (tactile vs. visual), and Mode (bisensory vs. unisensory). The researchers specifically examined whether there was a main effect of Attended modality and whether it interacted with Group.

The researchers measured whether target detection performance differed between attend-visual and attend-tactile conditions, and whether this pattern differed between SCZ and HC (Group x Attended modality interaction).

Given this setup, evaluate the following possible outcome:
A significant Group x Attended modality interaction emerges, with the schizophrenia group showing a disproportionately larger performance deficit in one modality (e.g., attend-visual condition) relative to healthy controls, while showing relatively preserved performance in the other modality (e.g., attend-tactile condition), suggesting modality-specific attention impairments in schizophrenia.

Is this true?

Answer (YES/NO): NO